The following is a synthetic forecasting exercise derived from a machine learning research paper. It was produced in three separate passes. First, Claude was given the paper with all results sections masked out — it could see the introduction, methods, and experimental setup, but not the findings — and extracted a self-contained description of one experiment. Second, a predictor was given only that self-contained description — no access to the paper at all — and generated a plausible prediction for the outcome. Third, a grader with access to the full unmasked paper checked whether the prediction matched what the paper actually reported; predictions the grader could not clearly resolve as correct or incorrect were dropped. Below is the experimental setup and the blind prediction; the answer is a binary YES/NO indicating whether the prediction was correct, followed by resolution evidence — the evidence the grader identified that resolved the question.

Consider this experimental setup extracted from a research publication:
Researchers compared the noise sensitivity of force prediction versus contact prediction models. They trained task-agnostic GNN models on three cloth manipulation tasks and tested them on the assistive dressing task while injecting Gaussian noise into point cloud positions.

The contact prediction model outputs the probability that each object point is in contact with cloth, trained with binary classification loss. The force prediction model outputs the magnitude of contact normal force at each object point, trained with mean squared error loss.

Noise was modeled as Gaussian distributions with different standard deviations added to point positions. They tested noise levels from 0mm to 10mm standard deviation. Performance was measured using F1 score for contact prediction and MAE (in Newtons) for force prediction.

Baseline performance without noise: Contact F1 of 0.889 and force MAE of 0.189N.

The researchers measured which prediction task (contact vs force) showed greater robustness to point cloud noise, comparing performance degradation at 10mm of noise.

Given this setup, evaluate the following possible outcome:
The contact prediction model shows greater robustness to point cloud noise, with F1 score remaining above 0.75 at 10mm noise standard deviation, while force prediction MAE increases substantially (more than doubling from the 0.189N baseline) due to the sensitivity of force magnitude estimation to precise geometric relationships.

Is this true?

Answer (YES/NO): NO